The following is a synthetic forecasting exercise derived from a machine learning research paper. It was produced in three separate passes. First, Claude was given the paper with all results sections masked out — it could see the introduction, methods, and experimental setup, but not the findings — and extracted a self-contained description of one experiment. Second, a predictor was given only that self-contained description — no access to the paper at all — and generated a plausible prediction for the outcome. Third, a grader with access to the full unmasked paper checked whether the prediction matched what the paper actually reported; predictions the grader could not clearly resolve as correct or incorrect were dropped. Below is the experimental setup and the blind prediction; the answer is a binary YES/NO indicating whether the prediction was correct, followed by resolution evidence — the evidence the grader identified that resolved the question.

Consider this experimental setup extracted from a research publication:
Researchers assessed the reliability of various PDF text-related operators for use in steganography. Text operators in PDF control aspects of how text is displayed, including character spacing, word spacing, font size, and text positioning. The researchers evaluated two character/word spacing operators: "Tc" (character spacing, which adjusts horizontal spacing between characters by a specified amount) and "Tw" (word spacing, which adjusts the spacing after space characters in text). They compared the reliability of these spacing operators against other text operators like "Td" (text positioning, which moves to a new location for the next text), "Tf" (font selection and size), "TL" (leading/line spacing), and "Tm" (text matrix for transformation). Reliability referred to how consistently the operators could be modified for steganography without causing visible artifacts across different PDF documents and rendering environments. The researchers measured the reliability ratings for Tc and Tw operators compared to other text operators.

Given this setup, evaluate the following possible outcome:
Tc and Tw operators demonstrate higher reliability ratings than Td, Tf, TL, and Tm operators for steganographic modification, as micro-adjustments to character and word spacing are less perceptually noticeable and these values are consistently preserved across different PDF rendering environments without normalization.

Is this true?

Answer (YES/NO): NO